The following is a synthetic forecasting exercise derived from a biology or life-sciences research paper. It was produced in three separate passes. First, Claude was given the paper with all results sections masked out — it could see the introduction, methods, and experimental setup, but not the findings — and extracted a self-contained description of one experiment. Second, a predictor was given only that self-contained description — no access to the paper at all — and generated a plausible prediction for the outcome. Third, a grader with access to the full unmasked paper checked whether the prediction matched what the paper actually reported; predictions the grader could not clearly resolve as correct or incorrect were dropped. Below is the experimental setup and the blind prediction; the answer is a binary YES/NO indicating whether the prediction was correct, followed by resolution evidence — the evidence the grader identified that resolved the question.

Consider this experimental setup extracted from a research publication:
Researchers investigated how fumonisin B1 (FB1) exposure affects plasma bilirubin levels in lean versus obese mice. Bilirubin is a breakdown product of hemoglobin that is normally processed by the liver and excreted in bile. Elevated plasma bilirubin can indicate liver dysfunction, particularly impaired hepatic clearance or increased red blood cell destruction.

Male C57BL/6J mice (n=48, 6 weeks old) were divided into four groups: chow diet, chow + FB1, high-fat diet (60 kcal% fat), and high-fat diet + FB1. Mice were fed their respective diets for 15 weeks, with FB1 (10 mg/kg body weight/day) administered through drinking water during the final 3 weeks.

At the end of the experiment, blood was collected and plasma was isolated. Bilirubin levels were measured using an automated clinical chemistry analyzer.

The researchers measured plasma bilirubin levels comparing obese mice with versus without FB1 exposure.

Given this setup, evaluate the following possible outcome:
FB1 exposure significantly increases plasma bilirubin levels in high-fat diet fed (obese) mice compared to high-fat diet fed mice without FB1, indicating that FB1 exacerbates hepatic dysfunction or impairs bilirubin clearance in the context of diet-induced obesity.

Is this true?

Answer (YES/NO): YES